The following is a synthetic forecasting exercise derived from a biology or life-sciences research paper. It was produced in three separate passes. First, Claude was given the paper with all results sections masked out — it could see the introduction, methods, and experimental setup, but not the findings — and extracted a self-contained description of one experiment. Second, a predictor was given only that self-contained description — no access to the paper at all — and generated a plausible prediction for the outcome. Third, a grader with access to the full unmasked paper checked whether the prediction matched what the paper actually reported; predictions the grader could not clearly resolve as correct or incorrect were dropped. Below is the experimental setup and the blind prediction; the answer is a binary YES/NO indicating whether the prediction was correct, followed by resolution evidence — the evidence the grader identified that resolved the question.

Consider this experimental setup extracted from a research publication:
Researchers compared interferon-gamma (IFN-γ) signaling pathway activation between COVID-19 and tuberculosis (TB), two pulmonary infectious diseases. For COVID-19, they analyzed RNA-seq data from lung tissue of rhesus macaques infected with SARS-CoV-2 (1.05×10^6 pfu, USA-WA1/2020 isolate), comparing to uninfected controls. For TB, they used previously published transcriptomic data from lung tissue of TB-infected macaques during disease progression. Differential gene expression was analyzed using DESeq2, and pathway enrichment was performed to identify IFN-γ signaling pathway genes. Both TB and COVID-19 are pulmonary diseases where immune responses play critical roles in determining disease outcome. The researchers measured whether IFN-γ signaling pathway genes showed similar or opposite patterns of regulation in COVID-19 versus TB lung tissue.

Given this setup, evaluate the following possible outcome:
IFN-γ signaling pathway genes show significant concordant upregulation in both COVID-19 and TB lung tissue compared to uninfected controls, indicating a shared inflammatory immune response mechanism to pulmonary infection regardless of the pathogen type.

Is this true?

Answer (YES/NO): YES